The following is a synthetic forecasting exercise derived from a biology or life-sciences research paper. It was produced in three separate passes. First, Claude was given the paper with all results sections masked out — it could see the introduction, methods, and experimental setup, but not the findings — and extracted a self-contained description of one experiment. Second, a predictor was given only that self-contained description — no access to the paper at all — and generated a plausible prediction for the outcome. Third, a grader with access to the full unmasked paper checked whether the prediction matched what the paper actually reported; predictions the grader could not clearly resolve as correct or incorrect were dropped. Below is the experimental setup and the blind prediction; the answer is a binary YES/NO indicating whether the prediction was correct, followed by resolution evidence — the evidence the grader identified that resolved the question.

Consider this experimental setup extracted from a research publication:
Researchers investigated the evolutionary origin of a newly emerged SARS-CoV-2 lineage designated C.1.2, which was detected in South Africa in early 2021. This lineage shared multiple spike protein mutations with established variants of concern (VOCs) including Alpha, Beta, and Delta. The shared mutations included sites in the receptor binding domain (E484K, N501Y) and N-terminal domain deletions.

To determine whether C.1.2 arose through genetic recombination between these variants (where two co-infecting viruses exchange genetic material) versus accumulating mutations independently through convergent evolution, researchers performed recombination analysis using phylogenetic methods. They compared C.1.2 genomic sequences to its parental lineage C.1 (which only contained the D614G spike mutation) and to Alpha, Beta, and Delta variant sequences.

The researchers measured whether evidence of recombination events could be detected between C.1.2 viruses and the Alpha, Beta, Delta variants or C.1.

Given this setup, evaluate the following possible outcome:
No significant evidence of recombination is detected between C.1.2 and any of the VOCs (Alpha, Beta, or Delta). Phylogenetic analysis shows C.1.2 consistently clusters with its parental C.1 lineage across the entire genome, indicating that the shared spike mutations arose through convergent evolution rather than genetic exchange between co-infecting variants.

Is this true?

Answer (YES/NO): YES